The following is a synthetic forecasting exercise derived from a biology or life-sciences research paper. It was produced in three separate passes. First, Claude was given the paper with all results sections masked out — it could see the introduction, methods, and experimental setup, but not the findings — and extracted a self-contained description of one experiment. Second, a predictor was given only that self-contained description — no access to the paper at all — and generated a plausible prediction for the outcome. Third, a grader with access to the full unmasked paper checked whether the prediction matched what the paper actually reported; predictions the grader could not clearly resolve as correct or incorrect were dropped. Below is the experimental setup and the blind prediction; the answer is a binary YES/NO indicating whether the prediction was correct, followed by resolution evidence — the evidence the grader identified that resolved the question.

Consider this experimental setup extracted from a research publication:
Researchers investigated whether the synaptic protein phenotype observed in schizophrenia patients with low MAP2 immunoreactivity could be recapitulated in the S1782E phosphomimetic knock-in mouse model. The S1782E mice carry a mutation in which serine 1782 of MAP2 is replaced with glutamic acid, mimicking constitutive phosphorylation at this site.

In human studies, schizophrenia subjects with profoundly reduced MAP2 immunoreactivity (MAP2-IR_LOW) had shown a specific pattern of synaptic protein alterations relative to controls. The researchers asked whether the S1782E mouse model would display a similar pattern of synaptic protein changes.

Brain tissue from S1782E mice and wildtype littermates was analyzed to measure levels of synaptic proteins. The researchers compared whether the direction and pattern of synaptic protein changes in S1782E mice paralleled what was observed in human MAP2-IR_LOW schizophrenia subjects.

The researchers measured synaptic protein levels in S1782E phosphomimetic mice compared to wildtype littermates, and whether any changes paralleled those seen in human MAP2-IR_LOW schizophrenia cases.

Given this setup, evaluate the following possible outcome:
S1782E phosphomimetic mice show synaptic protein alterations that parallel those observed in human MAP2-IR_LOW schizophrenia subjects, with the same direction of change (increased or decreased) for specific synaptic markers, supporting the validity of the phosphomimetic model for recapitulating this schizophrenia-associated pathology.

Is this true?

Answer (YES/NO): YES